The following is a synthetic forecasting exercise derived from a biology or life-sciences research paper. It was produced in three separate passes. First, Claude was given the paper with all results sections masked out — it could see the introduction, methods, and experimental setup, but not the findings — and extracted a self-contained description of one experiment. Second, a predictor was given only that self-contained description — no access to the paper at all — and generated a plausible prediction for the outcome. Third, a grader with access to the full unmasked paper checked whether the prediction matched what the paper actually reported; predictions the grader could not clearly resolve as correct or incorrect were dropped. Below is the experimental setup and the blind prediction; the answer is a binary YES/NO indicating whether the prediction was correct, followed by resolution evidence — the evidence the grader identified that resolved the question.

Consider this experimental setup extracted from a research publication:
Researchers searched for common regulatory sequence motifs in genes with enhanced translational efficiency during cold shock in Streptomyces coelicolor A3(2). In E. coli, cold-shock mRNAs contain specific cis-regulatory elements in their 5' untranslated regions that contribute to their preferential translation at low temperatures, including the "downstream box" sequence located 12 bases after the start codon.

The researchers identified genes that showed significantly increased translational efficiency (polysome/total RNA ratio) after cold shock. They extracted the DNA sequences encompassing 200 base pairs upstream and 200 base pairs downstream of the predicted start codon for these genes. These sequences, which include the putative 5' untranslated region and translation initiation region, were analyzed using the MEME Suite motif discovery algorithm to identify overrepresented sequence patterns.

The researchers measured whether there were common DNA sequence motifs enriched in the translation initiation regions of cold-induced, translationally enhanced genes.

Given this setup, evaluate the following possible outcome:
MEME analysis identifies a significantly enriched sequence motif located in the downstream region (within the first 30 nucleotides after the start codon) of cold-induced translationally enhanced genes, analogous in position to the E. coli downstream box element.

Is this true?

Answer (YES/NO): NO